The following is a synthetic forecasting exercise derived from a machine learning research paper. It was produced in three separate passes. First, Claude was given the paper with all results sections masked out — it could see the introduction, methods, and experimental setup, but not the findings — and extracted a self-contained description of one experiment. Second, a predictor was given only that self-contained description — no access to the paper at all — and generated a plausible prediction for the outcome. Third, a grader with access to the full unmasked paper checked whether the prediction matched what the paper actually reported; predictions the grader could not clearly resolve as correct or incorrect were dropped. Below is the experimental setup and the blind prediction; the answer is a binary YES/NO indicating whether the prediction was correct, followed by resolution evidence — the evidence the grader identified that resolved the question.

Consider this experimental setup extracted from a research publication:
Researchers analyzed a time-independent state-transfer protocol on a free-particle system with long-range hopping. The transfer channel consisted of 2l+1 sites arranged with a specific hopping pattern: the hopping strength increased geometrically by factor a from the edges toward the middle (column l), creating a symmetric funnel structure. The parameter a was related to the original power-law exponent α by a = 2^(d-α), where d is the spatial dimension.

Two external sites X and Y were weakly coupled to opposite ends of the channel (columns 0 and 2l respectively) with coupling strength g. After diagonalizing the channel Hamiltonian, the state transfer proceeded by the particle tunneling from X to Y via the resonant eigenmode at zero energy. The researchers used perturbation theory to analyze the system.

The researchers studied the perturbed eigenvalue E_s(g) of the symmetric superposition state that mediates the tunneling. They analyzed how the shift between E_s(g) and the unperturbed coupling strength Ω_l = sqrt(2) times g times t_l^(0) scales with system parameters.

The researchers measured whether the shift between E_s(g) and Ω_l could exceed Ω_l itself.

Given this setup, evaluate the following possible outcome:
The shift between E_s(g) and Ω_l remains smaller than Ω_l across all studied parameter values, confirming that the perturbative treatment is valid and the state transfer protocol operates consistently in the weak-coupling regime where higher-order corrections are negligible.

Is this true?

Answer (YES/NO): YES